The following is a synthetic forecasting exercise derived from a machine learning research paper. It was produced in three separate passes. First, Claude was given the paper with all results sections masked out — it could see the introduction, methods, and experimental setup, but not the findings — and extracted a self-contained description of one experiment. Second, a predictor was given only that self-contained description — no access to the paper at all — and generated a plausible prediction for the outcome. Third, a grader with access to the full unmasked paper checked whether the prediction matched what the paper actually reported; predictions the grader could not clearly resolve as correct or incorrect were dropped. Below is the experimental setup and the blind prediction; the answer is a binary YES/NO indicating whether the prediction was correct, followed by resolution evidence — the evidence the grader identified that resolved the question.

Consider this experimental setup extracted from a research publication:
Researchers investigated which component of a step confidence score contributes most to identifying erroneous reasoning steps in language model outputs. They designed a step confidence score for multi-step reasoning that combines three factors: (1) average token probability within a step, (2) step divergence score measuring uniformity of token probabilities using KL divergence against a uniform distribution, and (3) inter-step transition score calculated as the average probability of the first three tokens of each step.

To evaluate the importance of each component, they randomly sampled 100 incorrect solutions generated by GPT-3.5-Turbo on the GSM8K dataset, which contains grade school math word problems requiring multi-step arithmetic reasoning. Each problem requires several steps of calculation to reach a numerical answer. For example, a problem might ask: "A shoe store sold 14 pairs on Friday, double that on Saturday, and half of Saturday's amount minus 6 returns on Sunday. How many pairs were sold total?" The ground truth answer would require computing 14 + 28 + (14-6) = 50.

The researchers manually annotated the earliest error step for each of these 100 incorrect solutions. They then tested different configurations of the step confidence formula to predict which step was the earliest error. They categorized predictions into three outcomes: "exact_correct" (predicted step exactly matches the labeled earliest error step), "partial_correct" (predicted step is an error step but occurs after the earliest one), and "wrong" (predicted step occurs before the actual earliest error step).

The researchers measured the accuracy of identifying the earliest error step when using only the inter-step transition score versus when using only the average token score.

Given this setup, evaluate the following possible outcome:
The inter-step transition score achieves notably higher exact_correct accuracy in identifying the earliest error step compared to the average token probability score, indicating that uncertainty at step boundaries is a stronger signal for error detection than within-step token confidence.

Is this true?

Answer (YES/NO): YES